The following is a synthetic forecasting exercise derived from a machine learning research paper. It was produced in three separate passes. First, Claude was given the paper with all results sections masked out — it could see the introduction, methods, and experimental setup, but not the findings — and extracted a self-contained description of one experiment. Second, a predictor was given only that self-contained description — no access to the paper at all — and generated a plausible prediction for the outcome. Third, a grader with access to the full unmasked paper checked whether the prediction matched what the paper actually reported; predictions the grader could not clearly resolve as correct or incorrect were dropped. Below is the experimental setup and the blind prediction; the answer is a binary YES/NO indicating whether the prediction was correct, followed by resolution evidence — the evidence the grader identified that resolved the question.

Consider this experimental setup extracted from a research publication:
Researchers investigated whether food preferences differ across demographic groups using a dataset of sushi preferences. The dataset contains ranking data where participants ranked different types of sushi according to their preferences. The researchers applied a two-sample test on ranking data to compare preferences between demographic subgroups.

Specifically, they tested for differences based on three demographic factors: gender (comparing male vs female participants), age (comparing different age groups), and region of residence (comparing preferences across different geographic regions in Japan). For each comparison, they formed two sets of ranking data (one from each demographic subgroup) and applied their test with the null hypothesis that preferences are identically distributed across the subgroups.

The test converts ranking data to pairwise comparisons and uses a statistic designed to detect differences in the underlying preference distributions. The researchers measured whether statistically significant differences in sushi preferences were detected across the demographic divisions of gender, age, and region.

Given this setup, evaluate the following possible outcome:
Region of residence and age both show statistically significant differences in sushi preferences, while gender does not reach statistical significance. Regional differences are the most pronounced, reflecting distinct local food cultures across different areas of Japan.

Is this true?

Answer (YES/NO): NO